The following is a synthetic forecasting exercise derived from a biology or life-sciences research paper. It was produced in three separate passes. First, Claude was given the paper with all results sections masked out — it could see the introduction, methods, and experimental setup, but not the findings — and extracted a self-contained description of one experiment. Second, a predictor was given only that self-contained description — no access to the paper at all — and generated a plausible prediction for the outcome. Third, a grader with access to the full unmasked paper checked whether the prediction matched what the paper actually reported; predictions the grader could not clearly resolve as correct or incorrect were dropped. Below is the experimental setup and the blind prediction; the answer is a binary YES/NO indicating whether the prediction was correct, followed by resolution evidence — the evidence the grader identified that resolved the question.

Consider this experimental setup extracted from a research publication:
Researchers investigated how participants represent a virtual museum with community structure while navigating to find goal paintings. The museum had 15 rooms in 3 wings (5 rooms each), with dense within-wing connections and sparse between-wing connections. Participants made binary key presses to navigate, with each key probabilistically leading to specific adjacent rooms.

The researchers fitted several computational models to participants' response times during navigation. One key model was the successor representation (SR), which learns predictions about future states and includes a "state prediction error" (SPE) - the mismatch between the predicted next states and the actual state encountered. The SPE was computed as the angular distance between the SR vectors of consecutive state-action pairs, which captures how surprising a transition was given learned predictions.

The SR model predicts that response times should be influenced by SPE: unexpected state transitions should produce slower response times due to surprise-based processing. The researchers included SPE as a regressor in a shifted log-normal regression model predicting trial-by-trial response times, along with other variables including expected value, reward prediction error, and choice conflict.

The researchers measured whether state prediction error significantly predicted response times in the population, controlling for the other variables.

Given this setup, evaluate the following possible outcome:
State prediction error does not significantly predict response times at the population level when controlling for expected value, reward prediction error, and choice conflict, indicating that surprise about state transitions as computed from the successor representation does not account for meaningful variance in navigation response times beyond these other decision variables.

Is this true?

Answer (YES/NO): NO